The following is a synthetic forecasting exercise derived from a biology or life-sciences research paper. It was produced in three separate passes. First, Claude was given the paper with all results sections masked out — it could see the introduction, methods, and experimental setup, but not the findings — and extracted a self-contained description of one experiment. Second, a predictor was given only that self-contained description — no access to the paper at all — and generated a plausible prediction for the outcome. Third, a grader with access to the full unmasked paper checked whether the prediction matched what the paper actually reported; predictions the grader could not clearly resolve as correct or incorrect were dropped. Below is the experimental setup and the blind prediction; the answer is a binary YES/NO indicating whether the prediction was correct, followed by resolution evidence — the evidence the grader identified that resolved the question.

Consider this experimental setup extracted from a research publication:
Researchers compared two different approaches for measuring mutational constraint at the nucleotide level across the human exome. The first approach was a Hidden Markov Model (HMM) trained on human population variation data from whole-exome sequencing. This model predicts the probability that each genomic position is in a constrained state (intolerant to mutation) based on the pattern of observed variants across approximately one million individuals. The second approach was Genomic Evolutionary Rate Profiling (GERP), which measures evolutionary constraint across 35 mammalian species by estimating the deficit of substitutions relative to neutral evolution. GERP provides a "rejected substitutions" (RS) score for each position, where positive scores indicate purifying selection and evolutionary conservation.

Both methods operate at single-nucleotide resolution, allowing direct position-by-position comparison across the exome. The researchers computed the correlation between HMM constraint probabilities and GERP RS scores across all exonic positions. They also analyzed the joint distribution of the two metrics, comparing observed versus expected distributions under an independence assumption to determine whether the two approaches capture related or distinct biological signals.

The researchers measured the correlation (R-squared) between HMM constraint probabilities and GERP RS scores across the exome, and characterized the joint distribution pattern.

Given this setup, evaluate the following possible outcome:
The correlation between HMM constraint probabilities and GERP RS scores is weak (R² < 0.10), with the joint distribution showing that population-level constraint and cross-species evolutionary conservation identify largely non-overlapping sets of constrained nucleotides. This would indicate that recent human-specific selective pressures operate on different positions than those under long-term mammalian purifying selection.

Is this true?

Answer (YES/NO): NO